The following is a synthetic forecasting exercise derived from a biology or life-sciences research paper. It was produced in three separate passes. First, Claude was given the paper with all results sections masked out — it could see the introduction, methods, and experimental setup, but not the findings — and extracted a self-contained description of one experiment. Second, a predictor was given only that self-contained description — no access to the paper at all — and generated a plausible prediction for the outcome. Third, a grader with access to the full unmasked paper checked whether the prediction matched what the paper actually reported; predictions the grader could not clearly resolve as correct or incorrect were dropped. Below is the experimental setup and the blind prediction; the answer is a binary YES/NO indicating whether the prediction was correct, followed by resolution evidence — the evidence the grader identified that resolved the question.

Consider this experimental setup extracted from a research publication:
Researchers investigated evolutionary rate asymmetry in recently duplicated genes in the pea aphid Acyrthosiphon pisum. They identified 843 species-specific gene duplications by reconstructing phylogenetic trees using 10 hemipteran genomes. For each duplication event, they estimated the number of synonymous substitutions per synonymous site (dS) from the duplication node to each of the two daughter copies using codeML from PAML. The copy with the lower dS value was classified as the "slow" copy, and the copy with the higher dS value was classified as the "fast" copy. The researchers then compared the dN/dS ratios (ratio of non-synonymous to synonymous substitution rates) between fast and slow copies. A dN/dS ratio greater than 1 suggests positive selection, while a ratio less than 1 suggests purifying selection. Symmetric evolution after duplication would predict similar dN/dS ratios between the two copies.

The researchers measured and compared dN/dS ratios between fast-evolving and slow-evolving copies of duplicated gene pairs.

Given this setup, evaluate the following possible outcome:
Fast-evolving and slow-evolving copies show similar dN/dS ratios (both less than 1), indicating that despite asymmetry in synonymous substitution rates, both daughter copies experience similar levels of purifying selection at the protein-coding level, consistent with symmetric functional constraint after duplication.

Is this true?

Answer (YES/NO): NO